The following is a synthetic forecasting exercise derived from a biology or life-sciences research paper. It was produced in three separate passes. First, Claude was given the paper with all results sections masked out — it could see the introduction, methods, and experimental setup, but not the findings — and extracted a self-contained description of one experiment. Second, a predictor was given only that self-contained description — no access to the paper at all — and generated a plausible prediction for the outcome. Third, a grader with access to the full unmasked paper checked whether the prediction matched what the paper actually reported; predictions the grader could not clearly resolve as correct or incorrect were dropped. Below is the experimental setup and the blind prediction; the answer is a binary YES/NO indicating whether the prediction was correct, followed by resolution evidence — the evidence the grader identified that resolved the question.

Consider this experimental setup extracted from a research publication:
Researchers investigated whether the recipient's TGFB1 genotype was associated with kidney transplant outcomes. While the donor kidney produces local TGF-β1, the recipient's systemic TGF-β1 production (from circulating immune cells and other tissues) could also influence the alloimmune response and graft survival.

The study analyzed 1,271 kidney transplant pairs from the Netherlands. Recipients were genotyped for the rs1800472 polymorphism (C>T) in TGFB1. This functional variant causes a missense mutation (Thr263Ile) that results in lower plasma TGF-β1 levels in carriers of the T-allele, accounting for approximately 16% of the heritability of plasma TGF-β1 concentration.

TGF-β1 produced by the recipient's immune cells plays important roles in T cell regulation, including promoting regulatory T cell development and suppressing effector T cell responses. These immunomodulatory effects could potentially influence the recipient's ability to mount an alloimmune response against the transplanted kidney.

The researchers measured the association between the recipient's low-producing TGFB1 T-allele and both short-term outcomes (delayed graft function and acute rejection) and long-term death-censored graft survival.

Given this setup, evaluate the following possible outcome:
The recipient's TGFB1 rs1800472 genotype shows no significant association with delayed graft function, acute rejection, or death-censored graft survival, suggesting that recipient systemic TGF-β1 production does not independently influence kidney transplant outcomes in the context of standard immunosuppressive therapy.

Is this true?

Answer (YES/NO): NO